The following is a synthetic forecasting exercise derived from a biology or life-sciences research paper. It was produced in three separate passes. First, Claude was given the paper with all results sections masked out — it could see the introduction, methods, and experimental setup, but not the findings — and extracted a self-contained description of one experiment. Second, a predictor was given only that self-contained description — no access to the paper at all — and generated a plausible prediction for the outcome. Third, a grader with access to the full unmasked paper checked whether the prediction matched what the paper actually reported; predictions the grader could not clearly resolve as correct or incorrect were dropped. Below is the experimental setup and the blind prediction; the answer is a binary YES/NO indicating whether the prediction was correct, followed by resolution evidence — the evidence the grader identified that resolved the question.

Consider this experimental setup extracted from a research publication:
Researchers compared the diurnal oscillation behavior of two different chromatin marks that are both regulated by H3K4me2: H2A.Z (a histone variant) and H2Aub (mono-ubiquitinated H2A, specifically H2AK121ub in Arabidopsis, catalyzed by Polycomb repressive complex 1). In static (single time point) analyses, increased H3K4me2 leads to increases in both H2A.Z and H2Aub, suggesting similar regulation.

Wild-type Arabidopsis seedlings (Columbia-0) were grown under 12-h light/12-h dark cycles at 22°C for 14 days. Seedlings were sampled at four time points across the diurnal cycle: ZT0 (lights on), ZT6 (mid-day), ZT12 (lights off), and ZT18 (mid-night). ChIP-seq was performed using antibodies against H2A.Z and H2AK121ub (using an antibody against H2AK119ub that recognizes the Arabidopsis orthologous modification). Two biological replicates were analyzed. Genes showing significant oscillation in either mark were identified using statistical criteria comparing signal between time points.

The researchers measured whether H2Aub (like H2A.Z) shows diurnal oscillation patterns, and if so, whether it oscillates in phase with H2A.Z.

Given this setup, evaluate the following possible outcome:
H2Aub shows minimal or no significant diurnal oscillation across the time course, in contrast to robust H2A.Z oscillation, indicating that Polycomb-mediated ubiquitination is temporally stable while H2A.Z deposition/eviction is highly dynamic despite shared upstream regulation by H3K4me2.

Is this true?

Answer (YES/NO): YES